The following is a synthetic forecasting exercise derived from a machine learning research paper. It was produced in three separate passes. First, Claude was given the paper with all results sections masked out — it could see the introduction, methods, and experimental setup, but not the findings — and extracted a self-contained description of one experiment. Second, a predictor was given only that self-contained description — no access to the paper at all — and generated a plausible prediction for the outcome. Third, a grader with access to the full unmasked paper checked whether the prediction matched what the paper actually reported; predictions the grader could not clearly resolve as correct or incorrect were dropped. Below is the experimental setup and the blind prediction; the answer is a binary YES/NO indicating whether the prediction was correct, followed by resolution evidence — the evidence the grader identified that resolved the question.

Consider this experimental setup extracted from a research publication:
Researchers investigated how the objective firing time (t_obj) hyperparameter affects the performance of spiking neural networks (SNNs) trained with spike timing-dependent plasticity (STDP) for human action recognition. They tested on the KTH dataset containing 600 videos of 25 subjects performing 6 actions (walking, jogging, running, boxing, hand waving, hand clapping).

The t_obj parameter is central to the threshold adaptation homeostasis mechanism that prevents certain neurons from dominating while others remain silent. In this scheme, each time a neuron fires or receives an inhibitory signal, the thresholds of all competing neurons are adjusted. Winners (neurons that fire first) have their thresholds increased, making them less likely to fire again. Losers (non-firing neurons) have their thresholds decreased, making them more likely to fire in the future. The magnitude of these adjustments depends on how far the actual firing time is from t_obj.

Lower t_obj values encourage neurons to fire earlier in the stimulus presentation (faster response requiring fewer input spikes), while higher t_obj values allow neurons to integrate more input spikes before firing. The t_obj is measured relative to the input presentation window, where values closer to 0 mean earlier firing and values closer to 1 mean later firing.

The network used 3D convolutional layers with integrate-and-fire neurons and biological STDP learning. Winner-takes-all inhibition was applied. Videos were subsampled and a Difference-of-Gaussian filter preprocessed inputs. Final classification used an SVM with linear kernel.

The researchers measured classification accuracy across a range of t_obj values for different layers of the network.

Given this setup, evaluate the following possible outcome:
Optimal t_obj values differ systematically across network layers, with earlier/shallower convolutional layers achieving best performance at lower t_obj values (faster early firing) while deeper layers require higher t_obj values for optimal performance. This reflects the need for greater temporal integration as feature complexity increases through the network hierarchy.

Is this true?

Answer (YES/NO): NO